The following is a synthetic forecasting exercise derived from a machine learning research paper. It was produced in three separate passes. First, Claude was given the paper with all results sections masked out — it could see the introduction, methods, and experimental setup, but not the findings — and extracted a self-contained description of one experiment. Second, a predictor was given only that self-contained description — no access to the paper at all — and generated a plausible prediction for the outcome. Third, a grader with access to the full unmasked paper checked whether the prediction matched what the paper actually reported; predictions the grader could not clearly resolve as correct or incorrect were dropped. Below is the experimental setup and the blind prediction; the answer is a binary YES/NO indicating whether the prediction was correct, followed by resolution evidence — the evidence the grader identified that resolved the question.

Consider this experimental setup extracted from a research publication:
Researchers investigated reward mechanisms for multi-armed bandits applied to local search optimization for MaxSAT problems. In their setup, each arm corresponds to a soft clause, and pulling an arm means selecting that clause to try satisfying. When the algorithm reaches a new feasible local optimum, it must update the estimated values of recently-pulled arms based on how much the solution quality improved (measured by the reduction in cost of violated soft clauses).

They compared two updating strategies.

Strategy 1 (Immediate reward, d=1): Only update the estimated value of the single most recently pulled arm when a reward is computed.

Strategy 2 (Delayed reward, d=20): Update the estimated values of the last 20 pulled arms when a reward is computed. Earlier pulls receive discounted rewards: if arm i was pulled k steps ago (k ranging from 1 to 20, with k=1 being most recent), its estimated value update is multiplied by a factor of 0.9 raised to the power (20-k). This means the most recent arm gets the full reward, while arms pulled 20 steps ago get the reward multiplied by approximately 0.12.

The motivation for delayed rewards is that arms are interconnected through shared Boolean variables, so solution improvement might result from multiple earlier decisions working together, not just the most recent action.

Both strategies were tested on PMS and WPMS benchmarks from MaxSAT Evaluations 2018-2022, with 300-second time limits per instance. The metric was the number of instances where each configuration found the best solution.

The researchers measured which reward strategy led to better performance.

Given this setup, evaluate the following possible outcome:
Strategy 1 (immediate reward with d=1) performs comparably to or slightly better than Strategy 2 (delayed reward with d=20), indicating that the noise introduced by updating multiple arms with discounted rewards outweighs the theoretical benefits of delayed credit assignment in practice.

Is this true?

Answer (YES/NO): NO